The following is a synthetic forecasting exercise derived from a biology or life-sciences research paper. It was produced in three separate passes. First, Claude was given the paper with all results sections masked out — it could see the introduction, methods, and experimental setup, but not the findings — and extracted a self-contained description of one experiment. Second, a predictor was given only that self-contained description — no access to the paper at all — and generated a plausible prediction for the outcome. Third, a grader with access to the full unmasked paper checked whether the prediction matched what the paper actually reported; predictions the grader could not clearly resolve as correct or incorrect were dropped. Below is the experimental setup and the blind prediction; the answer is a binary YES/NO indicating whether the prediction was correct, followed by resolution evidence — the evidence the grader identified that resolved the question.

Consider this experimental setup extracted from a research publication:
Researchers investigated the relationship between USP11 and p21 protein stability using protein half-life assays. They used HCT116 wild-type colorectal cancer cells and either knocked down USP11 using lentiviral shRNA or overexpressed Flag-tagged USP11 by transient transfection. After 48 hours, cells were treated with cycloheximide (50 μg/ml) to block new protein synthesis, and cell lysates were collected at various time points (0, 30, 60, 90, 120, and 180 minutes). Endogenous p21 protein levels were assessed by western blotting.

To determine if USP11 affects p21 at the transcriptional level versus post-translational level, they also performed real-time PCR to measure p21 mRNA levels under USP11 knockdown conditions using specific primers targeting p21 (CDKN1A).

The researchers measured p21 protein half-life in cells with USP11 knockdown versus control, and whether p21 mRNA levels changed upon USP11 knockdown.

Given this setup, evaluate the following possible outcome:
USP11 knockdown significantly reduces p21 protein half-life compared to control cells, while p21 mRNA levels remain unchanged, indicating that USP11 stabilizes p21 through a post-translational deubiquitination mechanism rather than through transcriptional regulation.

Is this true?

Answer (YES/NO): YES